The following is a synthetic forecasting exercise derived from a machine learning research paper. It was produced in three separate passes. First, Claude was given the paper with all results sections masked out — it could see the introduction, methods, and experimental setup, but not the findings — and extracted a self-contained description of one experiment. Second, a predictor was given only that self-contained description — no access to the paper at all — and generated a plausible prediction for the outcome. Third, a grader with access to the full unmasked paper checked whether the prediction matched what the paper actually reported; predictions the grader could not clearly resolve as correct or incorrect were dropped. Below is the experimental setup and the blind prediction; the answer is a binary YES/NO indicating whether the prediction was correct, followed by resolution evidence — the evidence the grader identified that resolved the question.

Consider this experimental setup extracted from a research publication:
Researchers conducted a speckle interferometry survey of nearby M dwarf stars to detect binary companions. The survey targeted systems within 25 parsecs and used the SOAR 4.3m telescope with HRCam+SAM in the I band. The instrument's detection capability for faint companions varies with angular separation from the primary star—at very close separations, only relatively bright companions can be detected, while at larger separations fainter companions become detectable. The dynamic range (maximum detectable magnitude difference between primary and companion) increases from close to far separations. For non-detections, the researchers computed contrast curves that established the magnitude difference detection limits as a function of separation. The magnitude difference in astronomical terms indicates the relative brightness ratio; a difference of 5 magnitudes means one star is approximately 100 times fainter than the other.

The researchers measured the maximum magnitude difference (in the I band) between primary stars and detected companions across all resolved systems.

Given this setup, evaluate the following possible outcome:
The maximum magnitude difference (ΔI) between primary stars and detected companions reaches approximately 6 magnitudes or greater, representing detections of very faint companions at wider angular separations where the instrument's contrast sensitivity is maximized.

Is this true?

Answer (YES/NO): NO